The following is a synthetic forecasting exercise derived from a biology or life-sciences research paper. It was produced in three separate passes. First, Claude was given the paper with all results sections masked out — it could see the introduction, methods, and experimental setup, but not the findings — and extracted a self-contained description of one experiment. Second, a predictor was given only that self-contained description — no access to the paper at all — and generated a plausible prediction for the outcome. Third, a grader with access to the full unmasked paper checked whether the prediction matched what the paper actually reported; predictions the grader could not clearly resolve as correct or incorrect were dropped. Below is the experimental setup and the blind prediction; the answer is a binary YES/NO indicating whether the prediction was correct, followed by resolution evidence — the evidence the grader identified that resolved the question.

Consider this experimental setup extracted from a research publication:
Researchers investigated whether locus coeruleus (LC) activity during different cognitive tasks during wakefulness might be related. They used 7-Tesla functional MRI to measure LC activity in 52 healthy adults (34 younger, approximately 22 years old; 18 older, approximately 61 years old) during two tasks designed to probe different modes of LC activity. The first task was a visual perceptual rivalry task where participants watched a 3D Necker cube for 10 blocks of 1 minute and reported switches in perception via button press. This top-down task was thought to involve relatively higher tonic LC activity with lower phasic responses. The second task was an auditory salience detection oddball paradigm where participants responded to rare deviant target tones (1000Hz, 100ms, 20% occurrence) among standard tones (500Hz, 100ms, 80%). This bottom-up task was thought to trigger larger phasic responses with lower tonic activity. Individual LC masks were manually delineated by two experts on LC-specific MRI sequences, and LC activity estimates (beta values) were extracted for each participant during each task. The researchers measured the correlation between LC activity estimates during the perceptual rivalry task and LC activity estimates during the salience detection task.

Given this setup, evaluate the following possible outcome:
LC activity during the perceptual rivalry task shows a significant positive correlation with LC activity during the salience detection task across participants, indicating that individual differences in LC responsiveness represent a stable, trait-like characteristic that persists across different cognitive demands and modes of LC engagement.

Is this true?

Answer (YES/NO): NO